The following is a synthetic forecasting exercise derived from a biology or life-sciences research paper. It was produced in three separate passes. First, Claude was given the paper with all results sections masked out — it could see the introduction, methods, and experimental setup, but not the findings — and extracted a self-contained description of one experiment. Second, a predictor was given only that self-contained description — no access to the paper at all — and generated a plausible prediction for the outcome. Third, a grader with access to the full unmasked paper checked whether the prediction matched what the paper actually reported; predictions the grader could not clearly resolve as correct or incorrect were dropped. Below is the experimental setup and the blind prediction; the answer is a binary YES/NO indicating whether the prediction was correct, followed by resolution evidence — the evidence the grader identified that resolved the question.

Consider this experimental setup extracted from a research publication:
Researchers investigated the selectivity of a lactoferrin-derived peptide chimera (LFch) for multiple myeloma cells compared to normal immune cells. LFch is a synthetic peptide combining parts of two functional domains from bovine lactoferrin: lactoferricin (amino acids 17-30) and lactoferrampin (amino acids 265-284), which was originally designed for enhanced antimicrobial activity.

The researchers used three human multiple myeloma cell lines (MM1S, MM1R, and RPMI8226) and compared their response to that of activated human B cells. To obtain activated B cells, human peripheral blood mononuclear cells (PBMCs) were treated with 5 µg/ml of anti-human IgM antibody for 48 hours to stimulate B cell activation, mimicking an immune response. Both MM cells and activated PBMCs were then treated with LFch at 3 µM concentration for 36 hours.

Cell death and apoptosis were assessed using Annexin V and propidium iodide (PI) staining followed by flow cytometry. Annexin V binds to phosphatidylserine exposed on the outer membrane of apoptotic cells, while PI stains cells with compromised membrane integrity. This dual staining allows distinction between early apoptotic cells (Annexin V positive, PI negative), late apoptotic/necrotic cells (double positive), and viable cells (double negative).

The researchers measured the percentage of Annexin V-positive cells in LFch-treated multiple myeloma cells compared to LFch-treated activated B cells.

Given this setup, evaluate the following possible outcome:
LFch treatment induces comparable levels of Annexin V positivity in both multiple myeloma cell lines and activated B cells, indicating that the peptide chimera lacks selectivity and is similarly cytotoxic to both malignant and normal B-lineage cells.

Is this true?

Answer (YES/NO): NO